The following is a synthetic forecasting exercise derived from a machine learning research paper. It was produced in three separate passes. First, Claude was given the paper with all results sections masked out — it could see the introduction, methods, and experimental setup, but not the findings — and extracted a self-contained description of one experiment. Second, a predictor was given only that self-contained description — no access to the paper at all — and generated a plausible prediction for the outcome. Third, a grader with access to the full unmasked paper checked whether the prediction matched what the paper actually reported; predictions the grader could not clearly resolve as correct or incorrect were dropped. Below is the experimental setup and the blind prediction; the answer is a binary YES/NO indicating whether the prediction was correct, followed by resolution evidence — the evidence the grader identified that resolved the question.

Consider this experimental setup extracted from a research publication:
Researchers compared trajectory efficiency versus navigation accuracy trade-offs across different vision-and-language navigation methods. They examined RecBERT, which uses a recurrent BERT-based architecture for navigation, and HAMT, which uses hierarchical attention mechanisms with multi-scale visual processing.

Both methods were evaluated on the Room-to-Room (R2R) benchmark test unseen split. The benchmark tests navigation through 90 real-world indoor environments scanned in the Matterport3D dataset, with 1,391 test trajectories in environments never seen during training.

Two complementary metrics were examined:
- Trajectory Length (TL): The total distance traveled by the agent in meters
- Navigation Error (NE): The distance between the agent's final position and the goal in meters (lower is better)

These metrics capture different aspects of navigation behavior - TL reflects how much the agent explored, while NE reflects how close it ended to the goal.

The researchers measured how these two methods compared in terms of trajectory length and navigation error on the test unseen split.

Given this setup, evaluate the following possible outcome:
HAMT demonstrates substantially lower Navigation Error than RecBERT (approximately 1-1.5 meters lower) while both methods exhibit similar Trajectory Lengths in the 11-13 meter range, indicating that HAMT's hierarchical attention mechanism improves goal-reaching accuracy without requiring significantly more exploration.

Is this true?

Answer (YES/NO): NO